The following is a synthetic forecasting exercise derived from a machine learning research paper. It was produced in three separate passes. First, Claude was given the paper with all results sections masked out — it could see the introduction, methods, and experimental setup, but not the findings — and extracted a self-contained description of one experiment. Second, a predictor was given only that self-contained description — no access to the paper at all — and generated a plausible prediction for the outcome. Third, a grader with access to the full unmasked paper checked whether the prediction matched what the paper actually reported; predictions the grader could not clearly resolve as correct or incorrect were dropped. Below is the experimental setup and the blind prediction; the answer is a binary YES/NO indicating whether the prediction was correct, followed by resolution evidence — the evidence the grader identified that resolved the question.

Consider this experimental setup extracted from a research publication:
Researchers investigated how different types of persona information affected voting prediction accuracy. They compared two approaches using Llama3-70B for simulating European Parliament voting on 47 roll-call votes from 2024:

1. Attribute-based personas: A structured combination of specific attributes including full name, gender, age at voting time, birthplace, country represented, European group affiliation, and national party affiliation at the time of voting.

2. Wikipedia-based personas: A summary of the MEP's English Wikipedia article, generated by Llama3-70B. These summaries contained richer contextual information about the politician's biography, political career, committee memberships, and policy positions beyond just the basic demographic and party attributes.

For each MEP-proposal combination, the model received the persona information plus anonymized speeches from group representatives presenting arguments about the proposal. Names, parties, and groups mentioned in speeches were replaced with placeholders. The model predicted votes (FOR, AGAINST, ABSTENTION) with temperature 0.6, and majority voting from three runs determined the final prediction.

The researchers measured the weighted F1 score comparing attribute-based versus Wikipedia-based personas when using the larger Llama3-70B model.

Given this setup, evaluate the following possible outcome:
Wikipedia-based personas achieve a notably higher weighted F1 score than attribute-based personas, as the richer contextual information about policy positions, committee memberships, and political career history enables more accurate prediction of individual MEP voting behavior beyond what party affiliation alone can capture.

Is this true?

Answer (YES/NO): NO